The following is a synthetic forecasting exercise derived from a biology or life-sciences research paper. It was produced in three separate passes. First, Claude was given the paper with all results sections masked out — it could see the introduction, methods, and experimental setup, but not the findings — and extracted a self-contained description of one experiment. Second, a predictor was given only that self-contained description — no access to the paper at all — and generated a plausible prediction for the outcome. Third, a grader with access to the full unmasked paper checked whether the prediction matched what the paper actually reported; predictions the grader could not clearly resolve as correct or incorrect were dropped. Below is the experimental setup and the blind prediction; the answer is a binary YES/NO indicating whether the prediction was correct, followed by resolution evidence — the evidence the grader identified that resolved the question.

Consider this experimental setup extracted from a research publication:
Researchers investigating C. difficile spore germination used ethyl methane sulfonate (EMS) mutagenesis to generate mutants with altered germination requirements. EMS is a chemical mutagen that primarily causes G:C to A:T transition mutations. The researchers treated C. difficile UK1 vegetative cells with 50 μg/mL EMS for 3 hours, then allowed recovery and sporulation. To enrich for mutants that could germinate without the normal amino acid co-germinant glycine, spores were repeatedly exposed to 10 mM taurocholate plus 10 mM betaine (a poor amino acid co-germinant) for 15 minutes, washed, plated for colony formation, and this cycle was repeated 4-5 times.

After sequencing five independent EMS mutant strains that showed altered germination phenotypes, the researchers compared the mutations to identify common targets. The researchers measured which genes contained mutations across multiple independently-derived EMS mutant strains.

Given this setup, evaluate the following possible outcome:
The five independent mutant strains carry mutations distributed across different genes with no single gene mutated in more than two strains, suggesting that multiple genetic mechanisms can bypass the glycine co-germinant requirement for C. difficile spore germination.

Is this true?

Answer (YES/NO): NO